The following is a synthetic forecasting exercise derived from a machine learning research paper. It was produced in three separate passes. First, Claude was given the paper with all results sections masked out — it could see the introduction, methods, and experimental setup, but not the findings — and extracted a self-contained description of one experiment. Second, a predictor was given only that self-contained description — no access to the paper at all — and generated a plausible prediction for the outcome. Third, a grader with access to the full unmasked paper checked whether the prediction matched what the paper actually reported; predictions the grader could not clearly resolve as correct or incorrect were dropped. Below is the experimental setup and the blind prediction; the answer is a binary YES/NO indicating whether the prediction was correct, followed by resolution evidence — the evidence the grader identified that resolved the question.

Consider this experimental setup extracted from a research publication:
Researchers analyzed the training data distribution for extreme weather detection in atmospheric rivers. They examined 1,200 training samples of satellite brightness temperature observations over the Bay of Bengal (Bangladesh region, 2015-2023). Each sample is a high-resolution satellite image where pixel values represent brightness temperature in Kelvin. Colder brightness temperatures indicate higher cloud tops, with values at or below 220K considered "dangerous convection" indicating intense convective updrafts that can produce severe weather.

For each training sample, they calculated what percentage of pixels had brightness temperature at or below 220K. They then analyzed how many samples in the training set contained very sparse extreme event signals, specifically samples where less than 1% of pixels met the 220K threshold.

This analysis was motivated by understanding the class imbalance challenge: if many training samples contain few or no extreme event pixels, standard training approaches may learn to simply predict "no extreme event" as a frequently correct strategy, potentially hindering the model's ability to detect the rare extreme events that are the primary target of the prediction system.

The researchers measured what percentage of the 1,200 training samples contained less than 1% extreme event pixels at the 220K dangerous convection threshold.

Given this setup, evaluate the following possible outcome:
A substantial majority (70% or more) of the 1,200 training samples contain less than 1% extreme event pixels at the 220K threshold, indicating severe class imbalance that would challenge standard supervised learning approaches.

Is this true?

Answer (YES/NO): NO